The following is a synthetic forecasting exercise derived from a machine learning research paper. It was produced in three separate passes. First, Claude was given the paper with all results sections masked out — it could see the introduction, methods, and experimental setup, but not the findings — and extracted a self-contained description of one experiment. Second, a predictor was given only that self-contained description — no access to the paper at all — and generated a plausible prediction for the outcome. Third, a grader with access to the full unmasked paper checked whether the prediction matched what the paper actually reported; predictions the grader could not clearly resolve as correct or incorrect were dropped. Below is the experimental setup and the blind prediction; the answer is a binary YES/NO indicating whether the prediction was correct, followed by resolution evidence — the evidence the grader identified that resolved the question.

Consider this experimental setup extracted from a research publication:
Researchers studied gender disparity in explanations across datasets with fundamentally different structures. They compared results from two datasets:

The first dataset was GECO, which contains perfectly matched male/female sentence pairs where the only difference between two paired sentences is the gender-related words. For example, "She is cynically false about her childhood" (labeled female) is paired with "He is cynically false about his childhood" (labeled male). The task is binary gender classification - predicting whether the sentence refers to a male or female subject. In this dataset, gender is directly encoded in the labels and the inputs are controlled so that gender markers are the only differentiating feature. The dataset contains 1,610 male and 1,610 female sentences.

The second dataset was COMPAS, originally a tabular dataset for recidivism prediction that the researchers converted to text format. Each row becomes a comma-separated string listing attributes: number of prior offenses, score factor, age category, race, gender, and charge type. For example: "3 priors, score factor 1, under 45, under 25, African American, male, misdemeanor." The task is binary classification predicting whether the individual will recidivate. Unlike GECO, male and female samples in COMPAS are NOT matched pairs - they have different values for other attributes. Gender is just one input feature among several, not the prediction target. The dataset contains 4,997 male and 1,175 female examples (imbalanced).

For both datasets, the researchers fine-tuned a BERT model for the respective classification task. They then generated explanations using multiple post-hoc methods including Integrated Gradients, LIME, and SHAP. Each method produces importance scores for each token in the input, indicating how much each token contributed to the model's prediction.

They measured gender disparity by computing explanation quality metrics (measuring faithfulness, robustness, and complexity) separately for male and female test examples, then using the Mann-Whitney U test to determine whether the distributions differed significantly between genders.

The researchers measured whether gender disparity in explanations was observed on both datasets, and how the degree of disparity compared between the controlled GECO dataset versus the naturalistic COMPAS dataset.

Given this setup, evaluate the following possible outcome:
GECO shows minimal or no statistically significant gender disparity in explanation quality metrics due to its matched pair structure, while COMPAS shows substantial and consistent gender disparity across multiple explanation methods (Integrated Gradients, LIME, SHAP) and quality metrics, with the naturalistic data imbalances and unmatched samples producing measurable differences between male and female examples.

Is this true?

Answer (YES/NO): NO